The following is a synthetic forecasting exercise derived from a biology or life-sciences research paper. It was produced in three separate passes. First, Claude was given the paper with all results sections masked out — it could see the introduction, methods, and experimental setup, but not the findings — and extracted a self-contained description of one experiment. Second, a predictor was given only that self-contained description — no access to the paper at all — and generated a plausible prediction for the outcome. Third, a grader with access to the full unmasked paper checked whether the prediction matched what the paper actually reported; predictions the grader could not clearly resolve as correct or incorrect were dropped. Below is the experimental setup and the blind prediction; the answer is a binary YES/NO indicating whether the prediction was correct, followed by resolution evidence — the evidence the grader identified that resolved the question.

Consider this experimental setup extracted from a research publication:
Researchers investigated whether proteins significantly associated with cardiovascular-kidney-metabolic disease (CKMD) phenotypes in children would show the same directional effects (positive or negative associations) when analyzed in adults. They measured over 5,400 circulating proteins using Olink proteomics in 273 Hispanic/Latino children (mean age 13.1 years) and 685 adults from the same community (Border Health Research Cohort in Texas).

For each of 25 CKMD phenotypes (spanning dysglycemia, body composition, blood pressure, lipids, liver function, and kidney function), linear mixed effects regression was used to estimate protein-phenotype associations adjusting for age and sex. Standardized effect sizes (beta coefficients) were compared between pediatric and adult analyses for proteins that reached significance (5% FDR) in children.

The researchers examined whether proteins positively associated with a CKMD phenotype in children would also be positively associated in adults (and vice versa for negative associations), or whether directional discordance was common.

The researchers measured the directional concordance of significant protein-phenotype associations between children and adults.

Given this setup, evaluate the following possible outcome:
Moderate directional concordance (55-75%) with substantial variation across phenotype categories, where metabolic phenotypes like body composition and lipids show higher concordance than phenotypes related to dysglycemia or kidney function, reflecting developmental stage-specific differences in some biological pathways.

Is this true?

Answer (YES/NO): NO